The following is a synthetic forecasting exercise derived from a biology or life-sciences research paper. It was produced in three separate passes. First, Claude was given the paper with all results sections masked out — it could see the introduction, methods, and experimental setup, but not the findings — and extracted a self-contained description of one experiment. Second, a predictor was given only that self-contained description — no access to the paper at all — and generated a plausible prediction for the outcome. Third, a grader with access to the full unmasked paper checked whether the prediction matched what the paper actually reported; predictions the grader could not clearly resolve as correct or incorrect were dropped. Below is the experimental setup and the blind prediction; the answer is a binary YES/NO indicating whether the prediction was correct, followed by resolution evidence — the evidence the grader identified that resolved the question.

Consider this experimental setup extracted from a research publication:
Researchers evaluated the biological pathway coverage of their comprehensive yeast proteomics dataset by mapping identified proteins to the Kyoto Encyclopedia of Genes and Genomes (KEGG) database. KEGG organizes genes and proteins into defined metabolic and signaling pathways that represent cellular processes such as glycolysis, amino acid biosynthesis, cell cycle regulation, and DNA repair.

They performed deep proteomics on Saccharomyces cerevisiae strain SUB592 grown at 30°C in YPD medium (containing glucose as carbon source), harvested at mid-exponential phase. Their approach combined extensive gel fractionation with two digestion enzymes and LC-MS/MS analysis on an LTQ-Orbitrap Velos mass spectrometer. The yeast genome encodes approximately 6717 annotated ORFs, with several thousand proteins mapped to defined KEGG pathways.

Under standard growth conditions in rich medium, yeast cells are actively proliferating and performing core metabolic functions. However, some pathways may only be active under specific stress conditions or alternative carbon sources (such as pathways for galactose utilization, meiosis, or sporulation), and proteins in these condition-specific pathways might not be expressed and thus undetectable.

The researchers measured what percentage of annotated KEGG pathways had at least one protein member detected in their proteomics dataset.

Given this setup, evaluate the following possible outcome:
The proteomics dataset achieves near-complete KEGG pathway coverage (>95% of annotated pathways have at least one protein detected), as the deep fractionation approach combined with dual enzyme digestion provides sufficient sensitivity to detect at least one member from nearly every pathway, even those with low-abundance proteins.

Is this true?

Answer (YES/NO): YES